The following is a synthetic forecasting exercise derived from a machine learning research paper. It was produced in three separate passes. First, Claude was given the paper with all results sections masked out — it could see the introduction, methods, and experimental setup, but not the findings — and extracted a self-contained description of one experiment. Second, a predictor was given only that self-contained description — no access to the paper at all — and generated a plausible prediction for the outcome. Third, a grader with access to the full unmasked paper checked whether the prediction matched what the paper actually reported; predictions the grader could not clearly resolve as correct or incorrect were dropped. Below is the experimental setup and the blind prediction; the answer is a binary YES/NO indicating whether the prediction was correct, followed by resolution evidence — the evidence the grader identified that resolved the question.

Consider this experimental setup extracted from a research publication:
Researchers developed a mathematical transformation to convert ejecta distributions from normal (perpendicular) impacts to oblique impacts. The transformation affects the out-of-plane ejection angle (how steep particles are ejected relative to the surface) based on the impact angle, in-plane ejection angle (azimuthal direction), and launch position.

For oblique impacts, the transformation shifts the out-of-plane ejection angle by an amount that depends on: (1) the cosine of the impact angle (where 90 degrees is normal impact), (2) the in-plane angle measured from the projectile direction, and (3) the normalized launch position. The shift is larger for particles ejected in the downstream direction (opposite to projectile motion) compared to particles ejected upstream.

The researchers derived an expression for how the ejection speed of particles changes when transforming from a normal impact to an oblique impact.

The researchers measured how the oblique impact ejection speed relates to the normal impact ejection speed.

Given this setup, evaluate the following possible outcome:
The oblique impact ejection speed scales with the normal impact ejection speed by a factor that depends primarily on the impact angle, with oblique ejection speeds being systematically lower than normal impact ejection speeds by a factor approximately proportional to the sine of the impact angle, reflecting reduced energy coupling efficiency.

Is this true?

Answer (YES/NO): NO